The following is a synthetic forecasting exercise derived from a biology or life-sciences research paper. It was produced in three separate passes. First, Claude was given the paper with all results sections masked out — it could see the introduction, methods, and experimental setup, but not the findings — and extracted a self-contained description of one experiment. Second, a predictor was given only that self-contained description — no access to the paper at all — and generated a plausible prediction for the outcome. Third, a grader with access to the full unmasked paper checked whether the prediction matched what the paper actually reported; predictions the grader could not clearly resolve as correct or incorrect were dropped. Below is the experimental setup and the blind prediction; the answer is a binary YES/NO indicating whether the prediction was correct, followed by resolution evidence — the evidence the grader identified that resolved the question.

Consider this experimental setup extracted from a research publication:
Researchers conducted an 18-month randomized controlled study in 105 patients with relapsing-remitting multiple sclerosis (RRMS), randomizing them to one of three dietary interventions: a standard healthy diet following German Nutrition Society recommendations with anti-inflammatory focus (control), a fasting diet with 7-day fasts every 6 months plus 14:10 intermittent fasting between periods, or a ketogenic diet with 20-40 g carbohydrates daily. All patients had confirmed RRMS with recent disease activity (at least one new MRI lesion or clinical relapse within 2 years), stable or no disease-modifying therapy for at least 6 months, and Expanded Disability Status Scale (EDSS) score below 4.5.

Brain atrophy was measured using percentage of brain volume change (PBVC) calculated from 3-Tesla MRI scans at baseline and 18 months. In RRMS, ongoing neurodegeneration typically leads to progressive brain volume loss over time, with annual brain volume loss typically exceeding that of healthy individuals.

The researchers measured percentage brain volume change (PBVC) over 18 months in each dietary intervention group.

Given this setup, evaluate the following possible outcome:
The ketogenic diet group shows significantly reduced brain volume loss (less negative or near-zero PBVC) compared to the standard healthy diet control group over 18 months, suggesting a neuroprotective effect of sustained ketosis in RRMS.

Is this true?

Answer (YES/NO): NO